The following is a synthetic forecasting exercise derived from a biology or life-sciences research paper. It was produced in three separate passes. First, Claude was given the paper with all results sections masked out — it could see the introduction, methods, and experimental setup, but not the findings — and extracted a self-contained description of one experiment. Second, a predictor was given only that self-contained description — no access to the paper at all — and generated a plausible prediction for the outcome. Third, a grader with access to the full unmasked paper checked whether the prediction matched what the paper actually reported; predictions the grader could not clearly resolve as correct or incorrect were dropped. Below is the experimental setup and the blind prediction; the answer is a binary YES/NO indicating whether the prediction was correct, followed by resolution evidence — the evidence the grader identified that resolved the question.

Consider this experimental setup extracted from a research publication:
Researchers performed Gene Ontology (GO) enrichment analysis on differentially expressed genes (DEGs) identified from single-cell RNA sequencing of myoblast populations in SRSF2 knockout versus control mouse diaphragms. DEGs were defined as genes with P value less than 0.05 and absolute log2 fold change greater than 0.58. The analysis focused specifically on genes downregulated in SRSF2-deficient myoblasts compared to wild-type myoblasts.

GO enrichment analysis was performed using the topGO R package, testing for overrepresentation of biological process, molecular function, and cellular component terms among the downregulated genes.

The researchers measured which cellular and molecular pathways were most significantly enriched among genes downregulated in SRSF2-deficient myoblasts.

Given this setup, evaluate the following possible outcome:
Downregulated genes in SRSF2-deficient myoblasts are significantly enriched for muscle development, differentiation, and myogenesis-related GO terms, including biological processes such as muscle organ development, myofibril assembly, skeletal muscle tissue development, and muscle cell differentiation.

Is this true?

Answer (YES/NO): NO